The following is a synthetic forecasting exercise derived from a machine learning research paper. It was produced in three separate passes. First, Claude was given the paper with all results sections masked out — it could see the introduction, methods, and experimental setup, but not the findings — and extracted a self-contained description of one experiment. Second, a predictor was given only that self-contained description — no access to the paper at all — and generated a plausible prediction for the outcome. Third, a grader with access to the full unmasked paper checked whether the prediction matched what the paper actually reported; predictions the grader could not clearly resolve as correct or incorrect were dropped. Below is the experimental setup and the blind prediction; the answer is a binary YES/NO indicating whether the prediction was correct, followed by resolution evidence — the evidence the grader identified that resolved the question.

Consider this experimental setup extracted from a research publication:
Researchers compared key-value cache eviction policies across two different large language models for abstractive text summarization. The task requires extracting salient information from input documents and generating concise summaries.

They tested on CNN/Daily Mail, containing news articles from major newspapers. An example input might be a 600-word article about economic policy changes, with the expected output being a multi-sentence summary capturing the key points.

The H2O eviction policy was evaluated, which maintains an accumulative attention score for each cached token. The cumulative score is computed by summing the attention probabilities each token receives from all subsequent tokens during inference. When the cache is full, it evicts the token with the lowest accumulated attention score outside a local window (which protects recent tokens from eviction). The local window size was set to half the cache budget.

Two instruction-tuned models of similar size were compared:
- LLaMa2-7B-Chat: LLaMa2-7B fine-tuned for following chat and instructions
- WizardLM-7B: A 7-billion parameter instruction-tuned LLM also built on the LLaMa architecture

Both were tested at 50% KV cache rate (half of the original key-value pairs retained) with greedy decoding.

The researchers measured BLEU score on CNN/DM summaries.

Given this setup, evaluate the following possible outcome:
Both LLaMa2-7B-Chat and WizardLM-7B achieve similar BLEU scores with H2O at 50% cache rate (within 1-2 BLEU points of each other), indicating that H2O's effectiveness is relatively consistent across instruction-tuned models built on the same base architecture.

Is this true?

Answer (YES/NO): NO